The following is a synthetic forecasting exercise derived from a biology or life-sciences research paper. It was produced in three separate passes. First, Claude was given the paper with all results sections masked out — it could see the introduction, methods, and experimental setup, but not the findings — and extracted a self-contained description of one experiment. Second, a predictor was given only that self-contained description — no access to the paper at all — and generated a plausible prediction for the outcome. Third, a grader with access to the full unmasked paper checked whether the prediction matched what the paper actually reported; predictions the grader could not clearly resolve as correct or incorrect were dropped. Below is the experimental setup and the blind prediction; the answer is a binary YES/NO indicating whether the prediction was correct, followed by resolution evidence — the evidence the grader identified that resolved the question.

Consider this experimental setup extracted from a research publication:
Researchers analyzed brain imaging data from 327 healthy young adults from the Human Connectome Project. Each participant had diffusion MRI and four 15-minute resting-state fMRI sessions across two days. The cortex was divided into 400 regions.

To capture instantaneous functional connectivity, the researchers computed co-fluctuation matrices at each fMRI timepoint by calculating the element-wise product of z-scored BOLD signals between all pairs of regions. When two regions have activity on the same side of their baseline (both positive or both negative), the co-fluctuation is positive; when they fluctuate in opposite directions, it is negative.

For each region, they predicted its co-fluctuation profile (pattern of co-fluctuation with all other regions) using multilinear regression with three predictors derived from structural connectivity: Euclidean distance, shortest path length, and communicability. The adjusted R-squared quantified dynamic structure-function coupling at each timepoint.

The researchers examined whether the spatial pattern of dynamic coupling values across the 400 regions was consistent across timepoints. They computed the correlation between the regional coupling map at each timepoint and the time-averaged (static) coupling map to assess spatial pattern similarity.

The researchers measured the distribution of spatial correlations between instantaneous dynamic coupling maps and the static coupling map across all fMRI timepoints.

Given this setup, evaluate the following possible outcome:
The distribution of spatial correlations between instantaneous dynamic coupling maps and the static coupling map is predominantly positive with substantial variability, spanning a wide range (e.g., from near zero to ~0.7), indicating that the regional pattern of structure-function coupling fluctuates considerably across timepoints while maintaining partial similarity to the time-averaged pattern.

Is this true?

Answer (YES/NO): NO